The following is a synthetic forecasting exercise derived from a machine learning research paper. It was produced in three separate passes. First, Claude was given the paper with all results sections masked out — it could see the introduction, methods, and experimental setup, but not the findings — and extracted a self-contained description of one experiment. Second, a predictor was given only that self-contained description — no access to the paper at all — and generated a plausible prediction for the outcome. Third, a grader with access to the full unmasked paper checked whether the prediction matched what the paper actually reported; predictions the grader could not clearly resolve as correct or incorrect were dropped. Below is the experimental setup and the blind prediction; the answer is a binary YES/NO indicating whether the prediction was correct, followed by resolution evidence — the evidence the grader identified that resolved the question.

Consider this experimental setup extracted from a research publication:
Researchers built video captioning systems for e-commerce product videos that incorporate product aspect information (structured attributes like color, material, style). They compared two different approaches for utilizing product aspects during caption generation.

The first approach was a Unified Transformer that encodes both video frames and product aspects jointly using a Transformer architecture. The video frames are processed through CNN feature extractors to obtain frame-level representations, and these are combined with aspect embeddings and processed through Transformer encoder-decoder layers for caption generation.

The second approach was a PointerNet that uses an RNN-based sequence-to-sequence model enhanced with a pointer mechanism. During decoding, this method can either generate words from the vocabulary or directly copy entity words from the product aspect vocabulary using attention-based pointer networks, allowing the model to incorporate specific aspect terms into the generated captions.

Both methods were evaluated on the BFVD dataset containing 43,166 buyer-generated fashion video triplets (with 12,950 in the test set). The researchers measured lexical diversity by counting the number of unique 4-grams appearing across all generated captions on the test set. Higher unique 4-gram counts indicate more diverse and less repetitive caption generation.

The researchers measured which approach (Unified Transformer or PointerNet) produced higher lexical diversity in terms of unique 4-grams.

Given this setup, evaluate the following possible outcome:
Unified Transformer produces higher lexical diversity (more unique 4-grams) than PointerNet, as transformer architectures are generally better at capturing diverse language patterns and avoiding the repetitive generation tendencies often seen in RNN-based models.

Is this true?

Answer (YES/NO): NO